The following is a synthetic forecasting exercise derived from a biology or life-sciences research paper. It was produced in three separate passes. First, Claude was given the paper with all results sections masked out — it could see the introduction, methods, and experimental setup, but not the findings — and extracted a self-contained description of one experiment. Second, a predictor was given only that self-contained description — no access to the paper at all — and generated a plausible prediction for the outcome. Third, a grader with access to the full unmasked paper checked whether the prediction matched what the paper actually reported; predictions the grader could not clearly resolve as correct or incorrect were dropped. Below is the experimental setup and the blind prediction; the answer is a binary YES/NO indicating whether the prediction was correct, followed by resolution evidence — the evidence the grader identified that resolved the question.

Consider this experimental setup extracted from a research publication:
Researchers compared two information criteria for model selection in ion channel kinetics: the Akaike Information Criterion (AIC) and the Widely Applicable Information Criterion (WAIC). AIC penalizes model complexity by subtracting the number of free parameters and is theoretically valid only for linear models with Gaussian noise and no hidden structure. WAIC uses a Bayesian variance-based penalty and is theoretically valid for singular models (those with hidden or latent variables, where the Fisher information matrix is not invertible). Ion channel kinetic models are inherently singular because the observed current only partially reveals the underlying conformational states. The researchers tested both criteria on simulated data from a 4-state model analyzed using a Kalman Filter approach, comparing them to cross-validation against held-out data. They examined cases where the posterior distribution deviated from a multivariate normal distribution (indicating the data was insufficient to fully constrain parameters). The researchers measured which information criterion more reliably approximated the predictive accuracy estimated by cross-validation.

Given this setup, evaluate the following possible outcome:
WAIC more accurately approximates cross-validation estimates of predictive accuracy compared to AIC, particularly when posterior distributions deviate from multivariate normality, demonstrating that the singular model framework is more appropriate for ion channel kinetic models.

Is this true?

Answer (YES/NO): YES